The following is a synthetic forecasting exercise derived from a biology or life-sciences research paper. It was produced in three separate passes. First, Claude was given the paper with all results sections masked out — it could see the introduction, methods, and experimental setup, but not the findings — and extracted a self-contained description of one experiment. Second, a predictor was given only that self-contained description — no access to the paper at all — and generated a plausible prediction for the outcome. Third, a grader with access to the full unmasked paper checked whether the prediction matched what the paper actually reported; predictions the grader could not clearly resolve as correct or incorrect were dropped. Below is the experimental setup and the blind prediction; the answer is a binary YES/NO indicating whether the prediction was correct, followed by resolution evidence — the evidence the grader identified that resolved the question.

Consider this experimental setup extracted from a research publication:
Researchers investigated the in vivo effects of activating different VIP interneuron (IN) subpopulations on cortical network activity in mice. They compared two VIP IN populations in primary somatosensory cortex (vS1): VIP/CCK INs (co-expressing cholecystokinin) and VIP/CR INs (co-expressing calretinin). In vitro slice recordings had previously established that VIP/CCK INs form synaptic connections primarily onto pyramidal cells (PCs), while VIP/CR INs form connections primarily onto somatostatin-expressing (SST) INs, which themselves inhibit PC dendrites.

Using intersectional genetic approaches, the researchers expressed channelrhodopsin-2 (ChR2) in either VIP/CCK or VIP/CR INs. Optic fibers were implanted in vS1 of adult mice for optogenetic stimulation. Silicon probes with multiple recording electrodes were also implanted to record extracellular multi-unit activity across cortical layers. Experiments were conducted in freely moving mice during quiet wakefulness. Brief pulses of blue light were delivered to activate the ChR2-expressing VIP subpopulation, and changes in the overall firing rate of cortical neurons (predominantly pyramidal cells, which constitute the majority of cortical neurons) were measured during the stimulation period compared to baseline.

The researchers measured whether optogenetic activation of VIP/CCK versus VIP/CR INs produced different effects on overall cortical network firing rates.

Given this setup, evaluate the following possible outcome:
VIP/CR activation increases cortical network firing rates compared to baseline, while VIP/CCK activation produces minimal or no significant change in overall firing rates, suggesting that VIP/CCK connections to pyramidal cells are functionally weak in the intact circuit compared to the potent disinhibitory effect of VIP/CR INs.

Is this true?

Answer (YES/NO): NO